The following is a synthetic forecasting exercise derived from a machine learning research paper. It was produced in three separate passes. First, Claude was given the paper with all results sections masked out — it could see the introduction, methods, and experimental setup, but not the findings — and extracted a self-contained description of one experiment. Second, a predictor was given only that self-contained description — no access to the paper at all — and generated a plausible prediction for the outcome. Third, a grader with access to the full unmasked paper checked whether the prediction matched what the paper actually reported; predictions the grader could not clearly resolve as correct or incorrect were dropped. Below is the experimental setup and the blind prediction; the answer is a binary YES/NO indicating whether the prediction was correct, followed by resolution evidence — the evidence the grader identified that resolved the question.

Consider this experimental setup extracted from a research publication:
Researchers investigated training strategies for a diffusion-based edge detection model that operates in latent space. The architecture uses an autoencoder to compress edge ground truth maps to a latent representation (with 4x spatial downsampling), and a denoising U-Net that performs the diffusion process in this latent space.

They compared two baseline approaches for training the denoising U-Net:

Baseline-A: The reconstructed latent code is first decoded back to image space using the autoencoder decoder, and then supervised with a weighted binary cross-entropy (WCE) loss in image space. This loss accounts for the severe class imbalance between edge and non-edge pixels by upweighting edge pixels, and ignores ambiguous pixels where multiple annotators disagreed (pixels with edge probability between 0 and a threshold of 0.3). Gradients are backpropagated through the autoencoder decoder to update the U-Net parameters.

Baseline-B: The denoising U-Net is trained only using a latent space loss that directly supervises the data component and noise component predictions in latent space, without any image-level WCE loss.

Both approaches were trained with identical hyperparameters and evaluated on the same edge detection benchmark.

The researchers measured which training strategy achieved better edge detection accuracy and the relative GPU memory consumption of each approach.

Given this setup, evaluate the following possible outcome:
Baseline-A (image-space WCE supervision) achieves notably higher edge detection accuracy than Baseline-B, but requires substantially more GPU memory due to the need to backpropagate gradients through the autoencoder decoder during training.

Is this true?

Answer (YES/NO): NO